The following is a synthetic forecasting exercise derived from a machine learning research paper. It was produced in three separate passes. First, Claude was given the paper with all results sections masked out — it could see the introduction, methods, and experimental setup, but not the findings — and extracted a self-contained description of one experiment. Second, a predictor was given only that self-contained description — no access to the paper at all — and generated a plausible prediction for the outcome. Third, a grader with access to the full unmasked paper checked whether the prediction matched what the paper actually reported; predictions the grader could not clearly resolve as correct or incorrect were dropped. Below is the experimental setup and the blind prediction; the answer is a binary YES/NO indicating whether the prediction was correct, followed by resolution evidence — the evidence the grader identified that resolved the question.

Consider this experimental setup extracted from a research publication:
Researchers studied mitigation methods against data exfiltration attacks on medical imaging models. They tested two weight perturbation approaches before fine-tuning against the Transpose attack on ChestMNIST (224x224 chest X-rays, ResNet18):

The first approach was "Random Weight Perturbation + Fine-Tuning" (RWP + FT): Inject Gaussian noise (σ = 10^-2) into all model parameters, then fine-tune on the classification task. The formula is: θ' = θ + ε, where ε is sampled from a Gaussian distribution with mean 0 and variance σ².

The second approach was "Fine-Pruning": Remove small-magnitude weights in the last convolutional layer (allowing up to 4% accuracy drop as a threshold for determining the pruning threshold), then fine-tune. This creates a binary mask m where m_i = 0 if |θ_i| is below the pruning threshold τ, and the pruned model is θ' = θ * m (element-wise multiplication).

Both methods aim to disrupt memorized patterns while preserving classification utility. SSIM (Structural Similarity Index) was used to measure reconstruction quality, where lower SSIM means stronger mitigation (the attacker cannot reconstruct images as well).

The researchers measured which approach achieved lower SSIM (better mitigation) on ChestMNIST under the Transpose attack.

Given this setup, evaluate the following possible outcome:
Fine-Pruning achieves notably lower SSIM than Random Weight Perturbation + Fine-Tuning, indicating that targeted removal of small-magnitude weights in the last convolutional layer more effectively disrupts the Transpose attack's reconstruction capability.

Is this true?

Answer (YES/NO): NO